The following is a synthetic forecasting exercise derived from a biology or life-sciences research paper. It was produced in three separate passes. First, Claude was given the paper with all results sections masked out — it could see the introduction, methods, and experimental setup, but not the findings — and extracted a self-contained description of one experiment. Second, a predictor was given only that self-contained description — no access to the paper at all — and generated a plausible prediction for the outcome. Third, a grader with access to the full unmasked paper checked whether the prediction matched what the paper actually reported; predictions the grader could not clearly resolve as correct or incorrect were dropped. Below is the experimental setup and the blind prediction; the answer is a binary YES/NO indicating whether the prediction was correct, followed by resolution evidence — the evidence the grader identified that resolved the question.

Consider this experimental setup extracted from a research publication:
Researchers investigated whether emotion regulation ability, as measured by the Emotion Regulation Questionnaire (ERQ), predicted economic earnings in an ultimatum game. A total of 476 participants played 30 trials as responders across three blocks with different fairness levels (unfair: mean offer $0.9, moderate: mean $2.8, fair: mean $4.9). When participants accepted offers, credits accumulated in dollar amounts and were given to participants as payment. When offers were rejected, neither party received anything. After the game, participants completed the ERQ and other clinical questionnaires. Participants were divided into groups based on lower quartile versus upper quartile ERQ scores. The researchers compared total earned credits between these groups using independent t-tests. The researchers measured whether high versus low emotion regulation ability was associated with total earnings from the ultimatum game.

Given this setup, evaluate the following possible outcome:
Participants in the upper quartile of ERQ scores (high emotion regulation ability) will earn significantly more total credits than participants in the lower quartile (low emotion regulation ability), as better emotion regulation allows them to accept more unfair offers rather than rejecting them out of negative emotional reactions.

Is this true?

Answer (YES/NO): NO